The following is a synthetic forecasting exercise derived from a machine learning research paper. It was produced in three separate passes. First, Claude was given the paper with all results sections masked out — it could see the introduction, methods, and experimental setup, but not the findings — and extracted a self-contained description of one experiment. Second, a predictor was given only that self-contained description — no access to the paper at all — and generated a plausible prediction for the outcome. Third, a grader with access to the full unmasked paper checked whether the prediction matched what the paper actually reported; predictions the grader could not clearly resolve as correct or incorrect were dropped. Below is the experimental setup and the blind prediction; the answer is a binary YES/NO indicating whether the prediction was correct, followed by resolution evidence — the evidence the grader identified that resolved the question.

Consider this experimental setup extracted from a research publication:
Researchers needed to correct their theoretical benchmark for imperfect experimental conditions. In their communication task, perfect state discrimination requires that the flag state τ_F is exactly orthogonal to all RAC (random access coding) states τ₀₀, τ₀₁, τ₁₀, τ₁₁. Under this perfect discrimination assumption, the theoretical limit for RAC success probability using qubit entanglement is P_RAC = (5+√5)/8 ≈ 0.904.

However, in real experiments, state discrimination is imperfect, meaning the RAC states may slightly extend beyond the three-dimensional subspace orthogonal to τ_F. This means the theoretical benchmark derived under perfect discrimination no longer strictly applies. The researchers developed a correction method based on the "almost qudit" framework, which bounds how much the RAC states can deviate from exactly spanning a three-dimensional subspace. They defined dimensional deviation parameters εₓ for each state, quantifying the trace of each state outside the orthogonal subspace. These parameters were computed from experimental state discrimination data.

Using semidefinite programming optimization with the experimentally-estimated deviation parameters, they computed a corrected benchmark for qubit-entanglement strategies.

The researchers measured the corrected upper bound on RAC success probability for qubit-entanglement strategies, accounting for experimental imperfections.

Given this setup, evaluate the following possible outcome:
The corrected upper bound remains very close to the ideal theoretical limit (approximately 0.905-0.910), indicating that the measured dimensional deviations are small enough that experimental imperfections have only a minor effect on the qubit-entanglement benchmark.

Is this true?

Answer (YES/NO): YES